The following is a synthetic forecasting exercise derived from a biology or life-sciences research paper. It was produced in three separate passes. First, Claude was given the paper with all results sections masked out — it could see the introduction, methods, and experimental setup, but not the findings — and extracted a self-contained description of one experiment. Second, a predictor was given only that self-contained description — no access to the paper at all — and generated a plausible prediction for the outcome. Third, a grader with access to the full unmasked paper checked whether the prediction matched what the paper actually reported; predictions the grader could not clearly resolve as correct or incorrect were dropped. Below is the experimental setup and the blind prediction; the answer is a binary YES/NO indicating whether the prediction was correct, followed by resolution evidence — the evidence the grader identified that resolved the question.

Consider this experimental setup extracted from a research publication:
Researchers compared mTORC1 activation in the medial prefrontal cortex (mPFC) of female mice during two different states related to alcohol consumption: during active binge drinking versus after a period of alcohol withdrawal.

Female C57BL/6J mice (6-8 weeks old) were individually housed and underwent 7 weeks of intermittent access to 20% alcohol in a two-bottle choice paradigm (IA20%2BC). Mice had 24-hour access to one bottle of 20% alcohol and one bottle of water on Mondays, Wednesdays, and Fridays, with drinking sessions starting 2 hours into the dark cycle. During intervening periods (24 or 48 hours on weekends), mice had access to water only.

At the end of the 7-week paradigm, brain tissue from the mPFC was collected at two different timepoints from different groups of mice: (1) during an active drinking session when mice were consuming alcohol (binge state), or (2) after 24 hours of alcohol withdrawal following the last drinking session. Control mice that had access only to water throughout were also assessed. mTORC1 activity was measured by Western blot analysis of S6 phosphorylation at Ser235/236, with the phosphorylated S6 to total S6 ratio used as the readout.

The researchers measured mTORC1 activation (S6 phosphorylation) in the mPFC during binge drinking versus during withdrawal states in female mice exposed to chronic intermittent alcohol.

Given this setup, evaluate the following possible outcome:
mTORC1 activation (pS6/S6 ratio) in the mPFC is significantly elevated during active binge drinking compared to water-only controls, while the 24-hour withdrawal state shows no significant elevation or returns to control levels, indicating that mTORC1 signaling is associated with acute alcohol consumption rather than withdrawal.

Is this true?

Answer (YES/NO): NO